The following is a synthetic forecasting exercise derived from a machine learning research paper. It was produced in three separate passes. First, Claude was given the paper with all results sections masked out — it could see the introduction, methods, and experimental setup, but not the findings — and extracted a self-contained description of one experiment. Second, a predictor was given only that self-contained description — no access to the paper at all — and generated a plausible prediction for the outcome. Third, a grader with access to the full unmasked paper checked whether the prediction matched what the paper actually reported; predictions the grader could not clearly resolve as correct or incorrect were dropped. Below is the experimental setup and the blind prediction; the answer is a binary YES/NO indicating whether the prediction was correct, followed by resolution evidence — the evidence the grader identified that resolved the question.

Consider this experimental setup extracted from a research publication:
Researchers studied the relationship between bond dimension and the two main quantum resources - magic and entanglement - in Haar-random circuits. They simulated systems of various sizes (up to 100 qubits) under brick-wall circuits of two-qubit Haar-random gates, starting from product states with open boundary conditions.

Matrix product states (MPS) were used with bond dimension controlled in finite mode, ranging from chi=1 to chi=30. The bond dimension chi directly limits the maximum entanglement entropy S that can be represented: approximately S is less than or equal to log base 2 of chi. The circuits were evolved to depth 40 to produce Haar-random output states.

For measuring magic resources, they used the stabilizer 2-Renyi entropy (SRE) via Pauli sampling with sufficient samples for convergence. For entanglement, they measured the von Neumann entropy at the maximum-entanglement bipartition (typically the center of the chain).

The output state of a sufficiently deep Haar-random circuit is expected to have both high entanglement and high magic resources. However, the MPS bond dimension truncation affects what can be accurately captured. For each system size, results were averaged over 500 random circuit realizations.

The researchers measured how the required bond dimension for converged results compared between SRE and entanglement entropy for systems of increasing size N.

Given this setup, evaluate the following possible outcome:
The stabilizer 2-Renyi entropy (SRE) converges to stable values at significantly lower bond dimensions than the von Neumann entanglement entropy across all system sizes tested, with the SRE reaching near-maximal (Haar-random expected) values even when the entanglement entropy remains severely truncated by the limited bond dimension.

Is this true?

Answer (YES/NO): YES